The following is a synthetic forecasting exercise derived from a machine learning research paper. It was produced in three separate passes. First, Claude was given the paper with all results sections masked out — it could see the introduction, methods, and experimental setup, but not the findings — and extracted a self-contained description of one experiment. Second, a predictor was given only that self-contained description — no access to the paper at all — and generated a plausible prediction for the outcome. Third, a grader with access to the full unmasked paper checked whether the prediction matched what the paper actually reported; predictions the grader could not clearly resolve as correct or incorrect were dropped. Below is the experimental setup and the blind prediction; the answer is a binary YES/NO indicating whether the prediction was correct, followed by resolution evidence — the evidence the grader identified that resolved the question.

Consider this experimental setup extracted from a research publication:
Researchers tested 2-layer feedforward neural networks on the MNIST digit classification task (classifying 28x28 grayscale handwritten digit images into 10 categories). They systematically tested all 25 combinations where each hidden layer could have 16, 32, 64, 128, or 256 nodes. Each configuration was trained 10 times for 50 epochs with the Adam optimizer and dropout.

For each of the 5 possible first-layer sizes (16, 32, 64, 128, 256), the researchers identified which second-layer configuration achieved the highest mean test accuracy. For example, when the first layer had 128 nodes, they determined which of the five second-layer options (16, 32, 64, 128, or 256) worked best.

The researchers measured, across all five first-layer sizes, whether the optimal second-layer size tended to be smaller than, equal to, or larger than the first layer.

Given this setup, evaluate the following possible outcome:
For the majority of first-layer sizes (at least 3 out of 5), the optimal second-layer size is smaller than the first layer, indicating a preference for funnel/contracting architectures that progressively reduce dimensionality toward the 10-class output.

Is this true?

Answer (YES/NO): NO